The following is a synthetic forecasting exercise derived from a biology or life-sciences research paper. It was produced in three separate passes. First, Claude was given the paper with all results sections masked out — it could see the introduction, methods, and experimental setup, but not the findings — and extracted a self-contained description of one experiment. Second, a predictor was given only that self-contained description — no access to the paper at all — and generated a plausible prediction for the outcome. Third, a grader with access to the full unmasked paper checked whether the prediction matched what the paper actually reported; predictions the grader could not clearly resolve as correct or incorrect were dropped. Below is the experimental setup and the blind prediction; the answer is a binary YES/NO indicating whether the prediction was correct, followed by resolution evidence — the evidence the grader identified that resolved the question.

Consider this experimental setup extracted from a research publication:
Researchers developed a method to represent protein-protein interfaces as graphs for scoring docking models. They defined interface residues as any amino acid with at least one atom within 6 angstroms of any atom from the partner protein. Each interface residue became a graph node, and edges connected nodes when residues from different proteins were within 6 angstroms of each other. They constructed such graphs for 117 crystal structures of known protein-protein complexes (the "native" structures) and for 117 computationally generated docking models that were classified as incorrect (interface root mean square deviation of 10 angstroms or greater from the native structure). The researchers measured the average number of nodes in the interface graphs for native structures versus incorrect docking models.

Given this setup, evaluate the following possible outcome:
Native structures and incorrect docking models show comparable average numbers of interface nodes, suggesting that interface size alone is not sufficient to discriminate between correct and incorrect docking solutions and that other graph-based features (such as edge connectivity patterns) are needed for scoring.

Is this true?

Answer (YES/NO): NO